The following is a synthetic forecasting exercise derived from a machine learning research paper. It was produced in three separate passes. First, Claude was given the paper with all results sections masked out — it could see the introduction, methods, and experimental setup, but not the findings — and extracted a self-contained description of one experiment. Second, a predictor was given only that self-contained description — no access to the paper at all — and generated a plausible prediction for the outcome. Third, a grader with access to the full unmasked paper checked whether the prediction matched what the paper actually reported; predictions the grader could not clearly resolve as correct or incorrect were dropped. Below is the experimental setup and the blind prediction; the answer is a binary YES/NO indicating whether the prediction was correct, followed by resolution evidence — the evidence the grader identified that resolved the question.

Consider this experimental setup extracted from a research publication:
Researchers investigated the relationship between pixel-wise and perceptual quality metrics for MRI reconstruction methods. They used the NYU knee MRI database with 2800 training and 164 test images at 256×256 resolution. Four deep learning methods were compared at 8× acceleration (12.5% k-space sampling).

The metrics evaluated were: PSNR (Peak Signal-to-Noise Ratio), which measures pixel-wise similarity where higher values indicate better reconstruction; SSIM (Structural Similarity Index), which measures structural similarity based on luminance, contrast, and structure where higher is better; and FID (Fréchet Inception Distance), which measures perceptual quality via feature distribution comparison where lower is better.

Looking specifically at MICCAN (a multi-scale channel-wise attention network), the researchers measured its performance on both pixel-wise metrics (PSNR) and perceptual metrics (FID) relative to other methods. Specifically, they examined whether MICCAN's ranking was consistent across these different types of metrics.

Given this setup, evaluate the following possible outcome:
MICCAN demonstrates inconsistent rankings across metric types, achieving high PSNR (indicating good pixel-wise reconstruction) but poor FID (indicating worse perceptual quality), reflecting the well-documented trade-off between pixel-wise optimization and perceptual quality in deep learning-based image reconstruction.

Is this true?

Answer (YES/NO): YES